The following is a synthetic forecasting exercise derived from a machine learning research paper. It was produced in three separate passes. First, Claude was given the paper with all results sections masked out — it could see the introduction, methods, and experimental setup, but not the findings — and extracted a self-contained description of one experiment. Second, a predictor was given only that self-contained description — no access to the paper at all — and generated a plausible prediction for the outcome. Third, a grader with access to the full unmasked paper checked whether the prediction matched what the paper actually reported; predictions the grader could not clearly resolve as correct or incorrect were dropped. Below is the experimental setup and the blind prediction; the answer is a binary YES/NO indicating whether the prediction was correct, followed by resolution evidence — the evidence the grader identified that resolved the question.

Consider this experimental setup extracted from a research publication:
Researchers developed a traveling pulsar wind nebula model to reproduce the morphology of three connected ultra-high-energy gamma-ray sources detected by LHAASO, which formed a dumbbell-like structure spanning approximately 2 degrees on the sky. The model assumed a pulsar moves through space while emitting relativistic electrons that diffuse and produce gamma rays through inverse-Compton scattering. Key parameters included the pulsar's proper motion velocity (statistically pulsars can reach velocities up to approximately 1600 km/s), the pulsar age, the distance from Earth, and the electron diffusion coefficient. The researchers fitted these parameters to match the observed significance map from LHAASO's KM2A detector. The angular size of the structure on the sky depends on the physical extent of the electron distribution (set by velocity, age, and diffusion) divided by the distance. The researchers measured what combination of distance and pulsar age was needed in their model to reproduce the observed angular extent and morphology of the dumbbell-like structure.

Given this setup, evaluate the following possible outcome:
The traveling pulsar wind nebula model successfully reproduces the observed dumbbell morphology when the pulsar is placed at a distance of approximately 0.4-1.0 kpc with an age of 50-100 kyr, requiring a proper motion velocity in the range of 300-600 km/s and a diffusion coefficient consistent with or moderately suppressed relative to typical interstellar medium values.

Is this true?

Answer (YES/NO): NO